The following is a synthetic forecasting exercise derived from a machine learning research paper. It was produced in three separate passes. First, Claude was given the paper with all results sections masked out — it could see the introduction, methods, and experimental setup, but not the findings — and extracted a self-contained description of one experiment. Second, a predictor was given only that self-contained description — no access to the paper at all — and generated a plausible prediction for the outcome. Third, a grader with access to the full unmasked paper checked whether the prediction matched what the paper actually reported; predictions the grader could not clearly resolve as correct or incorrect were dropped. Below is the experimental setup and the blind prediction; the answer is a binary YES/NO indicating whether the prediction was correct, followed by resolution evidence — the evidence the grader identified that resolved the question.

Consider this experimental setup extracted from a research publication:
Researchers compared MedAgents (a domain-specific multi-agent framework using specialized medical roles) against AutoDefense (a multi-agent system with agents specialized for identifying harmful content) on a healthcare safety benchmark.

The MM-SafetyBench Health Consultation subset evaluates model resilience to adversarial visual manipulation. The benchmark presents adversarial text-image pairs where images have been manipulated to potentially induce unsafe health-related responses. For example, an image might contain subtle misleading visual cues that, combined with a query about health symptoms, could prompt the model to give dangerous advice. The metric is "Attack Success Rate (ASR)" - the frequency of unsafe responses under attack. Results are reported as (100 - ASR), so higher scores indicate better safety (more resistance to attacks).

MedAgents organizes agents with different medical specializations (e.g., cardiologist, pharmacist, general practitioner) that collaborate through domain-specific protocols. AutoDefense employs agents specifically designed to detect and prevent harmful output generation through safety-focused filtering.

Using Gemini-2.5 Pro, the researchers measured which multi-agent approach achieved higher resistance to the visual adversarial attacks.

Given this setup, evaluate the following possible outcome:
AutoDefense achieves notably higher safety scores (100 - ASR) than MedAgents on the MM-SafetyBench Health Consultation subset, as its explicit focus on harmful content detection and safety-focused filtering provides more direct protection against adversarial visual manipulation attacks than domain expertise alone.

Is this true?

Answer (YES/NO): NO